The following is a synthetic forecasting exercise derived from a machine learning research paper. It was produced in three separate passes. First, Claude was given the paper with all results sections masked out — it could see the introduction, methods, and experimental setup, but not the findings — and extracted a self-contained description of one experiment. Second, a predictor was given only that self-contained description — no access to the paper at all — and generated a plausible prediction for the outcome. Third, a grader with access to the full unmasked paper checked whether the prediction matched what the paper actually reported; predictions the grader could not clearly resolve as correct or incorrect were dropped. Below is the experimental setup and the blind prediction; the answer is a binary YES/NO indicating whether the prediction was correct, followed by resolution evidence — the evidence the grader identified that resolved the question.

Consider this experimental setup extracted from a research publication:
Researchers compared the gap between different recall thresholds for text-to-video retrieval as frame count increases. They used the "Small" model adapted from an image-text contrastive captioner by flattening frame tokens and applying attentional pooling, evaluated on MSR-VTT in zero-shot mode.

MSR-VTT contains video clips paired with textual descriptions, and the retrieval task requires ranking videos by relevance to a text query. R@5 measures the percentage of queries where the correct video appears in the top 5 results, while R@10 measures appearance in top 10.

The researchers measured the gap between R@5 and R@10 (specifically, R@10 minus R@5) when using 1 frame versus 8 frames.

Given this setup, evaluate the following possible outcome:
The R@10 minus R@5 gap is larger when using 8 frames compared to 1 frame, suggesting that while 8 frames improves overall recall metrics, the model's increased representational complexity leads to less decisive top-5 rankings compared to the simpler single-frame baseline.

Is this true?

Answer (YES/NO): YES